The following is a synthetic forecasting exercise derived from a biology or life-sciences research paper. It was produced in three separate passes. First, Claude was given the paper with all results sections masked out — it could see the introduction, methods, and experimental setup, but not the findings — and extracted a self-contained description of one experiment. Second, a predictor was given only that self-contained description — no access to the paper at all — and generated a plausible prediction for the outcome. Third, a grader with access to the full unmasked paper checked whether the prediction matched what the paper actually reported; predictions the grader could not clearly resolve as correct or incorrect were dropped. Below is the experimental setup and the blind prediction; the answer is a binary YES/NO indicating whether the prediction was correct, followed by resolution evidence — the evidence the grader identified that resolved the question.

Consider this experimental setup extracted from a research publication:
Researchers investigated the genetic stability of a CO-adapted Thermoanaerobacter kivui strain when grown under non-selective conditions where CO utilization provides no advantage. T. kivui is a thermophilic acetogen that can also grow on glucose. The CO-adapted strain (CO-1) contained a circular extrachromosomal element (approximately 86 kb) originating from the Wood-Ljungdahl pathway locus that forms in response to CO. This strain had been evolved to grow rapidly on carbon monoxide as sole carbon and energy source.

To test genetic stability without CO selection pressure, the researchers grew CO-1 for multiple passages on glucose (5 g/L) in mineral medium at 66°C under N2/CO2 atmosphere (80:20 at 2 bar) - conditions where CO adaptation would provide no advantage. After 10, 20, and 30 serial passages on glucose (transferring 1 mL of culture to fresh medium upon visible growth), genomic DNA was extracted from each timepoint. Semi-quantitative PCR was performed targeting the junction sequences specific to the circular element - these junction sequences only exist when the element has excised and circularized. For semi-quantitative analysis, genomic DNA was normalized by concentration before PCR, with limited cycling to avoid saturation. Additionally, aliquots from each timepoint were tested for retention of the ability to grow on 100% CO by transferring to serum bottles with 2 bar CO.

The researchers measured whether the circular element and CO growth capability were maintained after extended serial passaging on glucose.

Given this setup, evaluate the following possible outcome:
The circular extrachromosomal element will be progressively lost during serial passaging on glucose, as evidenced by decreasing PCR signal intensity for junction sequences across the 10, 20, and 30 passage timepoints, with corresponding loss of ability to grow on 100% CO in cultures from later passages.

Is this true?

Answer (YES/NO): NO